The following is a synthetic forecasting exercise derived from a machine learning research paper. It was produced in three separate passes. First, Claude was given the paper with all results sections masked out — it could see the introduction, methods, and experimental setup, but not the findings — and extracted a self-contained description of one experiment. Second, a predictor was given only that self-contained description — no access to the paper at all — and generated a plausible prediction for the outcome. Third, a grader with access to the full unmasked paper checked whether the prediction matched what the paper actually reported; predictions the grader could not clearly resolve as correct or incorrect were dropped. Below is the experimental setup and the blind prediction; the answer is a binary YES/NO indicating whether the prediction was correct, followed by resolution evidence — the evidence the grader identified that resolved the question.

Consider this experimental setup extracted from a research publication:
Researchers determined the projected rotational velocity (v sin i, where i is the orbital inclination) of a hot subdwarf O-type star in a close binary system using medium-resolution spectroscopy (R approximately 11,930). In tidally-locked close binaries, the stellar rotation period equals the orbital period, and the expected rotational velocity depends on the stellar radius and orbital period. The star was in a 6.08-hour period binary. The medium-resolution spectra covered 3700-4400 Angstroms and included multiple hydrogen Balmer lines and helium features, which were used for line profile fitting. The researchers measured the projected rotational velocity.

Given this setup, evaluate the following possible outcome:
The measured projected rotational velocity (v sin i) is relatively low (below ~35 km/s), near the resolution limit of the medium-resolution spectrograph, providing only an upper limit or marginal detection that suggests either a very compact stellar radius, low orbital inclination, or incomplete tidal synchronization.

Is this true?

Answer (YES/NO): NO